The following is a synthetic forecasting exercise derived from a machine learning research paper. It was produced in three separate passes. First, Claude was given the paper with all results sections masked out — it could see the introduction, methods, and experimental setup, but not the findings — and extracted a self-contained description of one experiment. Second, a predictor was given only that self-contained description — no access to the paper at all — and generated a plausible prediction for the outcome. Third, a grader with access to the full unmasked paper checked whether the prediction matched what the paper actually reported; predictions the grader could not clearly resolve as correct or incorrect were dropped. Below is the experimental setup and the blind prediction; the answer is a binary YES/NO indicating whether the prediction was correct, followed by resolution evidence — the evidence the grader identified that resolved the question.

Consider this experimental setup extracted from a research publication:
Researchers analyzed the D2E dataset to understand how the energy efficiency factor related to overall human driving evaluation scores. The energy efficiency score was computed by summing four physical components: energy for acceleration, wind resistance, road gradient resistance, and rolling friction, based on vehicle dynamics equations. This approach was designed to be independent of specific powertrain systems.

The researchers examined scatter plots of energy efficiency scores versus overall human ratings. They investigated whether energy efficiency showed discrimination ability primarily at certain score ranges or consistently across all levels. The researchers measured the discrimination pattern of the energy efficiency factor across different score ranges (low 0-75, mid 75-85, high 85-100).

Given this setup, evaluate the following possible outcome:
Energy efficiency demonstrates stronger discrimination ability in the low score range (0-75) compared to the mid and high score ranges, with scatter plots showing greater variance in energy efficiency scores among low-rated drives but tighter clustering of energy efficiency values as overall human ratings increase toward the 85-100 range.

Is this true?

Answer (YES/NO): NO